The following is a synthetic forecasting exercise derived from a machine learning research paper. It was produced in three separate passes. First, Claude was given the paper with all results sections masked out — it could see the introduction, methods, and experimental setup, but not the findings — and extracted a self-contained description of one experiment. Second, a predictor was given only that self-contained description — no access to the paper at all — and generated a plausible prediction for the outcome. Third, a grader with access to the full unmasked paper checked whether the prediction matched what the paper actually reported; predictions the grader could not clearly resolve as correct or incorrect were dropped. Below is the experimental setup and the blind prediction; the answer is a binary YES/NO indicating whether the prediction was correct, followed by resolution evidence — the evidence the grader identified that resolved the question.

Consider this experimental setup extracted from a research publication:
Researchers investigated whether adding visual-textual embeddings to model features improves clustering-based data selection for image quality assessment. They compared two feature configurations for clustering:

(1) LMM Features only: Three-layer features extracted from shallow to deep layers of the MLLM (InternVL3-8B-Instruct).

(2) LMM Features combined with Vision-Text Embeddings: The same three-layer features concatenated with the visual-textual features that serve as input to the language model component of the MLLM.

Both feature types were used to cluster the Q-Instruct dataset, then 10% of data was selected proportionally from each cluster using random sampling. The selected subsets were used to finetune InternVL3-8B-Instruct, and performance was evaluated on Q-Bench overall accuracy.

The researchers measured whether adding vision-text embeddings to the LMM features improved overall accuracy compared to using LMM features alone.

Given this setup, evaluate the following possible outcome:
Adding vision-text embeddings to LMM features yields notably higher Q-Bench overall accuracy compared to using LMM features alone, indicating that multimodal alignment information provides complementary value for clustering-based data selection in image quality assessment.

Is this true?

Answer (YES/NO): NO